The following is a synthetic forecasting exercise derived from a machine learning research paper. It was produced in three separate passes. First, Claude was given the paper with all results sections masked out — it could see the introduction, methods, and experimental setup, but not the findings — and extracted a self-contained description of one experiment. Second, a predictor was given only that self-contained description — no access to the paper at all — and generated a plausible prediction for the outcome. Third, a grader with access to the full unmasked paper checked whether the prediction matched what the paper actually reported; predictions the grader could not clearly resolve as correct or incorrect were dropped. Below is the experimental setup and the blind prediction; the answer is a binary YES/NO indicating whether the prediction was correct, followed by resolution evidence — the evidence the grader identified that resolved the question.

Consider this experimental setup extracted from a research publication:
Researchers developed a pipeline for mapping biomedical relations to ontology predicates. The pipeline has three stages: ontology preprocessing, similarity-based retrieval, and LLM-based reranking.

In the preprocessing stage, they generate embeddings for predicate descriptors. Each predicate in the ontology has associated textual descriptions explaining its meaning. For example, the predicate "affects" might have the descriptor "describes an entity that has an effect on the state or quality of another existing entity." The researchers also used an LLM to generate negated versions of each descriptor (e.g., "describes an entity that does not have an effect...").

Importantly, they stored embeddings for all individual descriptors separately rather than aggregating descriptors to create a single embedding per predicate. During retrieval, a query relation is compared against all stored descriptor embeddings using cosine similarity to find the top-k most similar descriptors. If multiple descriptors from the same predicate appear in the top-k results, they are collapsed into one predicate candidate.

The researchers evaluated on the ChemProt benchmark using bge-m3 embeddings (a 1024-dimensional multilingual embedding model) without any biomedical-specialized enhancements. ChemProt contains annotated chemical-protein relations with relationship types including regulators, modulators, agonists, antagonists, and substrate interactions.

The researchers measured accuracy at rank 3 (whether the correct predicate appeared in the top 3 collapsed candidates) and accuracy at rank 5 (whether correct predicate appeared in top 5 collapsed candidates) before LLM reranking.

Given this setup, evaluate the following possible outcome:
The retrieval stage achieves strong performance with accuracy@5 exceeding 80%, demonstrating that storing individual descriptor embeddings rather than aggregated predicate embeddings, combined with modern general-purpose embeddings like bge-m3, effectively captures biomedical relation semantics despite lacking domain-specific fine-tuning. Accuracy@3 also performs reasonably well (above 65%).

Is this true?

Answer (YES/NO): NO